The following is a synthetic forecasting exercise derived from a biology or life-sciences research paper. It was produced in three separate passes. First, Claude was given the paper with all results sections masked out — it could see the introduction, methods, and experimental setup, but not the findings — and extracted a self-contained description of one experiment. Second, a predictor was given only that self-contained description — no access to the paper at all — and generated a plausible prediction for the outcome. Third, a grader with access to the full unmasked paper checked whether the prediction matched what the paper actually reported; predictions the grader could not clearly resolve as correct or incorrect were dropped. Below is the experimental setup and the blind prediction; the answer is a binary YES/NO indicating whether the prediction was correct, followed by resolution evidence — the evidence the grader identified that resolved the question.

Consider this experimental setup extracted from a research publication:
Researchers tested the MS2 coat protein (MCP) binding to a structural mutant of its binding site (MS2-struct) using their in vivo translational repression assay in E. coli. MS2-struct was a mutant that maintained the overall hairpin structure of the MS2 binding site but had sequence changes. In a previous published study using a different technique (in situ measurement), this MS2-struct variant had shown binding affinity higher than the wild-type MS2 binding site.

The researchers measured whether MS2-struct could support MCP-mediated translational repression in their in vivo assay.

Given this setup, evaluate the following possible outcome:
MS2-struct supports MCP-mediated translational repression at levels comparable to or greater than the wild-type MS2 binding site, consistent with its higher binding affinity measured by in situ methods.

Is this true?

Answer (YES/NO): NO